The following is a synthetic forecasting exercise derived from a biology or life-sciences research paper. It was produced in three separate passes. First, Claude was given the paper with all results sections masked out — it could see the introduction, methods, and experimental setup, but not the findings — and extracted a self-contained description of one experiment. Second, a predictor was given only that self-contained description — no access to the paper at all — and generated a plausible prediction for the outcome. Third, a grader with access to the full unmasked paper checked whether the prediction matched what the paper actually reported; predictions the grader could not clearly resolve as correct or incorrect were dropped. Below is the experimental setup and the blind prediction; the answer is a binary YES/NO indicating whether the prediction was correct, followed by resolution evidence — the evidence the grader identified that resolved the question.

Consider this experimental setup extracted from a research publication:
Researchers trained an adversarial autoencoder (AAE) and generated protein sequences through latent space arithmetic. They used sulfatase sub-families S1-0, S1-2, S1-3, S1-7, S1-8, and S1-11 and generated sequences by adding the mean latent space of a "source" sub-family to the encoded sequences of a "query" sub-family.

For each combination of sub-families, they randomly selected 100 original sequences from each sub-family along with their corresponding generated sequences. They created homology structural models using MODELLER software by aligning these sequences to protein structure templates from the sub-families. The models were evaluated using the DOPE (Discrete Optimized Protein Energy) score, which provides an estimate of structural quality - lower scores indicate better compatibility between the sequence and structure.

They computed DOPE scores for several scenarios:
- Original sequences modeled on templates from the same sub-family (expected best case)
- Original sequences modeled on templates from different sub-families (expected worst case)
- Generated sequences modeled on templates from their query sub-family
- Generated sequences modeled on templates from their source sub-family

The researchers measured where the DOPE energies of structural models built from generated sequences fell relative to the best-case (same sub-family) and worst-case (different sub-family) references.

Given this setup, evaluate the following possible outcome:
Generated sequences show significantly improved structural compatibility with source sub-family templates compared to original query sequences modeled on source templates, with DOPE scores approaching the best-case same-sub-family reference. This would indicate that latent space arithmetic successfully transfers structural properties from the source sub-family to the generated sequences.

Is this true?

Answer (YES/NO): NO